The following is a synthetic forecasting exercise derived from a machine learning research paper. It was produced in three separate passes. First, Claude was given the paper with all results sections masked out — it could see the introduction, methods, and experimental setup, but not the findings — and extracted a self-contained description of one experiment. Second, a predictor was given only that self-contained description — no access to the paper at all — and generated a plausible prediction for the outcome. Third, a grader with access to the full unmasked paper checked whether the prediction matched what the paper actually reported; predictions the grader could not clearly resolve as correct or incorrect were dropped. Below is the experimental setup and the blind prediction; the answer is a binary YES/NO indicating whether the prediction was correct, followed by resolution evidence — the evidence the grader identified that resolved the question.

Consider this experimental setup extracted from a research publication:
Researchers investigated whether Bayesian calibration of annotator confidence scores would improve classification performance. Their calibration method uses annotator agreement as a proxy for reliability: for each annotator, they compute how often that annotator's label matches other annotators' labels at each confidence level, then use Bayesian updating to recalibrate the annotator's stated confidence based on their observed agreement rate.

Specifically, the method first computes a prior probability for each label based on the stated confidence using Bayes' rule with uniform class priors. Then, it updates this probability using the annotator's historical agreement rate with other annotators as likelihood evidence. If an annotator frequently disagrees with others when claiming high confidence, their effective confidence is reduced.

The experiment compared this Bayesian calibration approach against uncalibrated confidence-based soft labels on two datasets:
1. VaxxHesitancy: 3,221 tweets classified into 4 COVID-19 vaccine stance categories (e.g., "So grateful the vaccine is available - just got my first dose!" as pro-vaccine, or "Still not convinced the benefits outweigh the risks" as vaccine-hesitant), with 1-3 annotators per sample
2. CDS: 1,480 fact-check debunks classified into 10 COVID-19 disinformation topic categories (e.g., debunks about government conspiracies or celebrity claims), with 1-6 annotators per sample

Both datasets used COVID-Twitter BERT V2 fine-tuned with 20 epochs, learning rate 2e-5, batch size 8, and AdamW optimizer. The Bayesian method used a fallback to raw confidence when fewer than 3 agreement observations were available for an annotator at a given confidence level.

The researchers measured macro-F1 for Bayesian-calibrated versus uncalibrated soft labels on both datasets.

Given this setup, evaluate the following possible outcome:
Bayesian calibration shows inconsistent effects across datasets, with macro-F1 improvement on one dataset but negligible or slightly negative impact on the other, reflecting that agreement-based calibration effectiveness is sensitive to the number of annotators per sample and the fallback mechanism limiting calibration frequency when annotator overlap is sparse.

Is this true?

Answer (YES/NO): YES